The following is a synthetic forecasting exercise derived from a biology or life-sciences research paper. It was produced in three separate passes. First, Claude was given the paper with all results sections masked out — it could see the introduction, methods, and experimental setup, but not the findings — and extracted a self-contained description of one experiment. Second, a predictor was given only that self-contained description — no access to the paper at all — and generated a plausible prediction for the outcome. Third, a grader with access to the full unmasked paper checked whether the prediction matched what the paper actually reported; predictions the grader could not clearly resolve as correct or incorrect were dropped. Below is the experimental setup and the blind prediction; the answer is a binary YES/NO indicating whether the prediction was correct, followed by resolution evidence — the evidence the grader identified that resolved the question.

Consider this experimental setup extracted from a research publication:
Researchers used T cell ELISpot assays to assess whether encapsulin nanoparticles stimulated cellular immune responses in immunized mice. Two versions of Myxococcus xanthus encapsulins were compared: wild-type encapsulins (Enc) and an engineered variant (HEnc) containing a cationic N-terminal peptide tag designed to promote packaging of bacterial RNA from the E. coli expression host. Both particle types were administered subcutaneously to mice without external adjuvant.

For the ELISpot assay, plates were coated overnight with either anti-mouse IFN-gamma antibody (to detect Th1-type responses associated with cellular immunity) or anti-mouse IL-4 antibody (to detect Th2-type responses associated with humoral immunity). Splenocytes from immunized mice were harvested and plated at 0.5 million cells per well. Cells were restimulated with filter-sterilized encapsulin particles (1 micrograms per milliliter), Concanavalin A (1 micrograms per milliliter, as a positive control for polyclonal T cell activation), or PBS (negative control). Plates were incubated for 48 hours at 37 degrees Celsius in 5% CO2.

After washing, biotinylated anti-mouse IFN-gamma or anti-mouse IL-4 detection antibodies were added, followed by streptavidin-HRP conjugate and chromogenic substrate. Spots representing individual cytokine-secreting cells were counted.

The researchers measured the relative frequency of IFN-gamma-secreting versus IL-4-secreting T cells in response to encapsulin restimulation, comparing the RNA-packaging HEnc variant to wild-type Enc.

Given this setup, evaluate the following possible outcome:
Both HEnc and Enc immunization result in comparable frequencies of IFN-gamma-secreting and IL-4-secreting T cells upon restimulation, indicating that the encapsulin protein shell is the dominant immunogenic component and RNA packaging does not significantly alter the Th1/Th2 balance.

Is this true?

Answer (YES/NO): NO